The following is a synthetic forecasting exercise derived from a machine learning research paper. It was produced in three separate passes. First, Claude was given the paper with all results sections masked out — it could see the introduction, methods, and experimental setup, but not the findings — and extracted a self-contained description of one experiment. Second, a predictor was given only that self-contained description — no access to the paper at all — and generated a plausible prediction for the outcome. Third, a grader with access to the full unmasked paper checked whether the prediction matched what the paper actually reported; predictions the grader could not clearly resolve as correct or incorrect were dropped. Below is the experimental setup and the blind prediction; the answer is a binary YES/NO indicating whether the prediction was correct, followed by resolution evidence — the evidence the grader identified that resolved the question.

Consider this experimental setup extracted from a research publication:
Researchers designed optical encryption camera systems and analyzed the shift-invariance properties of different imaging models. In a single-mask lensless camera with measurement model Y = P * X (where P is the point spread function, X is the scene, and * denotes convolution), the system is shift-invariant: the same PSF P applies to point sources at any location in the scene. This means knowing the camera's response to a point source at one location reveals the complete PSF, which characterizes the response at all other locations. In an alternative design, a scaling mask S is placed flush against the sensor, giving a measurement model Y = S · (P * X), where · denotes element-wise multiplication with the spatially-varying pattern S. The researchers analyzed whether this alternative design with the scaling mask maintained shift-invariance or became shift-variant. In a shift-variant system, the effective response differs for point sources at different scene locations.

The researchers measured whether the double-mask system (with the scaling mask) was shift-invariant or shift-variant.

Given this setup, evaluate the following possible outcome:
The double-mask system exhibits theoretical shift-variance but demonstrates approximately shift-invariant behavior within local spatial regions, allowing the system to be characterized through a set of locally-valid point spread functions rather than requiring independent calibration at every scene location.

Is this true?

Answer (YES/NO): NO